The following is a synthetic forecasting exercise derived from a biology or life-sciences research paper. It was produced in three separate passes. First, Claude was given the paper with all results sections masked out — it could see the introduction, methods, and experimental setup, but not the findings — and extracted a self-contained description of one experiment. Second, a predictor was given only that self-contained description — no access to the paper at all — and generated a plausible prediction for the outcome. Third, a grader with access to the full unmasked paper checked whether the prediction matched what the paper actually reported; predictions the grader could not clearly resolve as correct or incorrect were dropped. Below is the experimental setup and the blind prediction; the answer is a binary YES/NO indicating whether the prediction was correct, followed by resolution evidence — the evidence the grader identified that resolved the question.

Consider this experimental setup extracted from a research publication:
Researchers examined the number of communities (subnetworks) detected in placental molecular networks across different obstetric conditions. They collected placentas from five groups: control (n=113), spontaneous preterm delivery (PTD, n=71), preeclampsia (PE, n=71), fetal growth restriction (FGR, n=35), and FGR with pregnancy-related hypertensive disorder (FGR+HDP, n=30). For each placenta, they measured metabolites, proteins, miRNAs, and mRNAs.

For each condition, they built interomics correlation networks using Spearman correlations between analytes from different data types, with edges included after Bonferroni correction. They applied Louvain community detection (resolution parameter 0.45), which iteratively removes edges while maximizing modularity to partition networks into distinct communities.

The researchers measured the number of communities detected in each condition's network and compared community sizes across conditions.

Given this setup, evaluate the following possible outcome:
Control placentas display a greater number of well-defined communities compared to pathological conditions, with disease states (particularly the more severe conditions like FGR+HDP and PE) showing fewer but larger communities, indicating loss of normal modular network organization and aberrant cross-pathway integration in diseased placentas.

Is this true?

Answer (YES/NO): YES